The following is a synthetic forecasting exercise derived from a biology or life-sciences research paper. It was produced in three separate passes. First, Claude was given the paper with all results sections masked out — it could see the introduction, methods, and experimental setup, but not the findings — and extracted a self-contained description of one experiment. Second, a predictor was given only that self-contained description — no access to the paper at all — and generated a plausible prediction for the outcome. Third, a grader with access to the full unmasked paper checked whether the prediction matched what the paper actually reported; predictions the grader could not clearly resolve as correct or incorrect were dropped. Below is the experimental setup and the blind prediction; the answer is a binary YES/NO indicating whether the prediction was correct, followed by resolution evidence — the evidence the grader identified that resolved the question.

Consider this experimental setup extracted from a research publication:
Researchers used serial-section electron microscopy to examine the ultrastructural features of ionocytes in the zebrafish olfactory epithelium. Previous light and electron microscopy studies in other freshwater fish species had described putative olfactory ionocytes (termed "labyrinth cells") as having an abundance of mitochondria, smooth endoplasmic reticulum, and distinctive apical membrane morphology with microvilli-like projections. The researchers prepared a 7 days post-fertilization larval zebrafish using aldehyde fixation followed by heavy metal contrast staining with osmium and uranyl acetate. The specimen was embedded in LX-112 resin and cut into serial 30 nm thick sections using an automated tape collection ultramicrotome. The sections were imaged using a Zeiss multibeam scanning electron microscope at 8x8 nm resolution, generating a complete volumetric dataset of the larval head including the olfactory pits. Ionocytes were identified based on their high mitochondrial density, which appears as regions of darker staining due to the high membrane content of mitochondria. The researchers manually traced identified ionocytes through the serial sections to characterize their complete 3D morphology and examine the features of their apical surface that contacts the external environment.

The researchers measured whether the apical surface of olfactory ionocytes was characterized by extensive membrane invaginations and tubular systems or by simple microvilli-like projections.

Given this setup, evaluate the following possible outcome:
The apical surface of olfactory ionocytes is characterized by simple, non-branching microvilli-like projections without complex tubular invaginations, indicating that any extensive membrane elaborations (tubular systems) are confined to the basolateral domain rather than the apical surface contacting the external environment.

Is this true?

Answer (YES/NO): YES